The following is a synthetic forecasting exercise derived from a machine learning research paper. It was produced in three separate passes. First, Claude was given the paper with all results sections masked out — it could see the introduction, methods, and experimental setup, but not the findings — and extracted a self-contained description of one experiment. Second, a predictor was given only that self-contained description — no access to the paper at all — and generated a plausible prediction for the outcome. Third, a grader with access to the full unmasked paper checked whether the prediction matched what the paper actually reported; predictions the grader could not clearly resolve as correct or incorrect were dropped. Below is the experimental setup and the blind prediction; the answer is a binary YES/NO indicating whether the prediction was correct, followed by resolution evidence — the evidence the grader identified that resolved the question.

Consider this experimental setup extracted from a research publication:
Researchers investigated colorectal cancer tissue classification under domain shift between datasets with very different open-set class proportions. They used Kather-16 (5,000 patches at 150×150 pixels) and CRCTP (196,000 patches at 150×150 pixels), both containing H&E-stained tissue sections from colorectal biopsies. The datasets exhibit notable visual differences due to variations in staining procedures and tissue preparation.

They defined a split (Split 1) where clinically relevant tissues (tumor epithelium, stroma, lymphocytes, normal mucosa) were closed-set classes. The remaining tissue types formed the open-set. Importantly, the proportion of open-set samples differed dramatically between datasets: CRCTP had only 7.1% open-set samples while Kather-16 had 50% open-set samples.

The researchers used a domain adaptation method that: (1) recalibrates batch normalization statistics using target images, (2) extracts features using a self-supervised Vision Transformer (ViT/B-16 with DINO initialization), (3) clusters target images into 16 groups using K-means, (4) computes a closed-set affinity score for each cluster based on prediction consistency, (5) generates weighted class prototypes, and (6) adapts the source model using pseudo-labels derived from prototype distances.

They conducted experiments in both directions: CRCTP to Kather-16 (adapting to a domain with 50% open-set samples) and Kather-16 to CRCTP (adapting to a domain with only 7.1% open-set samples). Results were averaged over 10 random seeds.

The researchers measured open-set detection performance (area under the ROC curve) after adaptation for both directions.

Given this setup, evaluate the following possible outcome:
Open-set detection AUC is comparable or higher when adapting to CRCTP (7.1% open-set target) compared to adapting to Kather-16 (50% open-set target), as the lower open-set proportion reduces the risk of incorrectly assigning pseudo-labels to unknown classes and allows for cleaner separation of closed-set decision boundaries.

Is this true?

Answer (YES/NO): NO